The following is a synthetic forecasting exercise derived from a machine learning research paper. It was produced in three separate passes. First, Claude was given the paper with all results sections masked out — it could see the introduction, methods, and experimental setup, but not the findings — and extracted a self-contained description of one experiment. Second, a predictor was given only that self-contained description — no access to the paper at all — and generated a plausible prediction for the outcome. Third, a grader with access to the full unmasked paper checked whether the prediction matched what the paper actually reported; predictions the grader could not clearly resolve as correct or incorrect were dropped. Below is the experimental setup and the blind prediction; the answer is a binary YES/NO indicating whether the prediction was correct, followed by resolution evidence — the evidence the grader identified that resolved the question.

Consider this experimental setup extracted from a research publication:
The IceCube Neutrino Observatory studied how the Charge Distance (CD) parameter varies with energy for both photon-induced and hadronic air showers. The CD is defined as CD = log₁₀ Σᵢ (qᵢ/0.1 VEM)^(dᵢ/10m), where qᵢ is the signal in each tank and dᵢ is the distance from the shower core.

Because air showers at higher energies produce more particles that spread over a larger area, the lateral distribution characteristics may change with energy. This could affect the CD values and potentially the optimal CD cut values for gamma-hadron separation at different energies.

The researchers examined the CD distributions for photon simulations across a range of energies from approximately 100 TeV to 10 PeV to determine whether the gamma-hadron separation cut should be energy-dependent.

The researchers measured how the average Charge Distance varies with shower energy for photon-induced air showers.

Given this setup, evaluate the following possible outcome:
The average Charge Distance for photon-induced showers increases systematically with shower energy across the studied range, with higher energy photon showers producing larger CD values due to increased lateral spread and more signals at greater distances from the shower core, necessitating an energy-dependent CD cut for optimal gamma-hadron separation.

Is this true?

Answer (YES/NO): YES